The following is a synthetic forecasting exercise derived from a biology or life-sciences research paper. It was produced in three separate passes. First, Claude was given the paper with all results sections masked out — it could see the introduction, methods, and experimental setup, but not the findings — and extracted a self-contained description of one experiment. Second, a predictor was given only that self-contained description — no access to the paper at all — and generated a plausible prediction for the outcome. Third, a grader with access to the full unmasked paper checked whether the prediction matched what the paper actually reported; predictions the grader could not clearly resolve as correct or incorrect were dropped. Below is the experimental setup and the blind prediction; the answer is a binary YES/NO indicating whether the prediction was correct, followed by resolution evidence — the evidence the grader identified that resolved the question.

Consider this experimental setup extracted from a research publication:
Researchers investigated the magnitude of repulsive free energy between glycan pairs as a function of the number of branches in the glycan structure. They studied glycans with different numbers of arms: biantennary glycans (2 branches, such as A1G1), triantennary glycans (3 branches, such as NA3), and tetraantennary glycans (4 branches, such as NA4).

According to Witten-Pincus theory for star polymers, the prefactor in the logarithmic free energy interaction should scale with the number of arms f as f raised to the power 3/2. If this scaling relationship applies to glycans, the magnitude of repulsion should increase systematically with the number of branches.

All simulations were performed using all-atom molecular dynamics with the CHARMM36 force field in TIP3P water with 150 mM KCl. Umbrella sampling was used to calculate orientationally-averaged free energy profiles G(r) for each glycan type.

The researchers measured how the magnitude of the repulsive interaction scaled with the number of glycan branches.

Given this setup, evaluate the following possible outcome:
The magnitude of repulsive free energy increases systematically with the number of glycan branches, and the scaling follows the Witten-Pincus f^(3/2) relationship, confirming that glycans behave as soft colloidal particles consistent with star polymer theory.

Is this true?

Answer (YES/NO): YES